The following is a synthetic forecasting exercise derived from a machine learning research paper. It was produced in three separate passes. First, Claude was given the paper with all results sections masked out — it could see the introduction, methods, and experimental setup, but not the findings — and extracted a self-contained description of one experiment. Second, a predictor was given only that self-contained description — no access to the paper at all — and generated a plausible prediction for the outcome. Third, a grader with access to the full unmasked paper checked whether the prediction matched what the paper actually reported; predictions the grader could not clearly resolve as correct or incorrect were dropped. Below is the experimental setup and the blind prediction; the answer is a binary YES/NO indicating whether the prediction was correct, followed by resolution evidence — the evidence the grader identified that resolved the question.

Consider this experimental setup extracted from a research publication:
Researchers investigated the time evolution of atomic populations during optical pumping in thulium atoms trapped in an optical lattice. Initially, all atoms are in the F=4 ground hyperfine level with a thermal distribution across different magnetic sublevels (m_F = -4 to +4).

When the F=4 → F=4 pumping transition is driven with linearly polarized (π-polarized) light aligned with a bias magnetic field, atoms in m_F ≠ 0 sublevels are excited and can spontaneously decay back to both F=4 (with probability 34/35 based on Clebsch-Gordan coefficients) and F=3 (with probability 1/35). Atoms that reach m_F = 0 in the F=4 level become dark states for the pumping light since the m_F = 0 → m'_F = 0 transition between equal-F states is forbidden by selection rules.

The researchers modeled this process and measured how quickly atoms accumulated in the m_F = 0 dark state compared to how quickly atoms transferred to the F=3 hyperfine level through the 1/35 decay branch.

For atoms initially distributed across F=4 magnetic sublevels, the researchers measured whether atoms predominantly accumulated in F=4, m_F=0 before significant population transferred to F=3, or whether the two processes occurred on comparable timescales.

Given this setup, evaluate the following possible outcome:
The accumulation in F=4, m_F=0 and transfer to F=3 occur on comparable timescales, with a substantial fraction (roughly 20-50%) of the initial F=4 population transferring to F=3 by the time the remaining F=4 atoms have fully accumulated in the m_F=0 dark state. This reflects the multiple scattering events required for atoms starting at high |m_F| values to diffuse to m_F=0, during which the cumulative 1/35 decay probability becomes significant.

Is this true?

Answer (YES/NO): NO